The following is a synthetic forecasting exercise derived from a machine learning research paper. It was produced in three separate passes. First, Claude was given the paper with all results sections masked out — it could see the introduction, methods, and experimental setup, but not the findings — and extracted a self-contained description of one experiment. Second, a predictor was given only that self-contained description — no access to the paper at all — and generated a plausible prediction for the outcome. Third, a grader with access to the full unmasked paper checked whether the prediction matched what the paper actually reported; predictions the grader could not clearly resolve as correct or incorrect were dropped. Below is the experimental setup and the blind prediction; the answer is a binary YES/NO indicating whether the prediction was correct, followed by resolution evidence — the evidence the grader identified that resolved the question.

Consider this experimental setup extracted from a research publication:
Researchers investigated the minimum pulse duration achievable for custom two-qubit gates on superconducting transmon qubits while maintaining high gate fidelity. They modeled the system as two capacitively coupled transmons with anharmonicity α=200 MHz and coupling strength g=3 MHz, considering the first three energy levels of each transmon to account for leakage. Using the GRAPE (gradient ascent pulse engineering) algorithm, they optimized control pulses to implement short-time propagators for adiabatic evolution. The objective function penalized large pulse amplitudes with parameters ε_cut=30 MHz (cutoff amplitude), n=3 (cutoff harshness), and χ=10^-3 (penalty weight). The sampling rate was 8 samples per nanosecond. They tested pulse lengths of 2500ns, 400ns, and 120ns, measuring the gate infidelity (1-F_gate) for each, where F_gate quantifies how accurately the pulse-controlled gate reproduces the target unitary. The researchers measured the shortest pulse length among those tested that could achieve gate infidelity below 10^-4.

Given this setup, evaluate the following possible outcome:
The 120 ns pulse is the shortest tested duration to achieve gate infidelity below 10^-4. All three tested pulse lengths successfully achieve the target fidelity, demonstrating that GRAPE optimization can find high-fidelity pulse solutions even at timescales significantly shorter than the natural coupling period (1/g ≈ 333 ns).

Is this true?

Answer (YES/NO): YES